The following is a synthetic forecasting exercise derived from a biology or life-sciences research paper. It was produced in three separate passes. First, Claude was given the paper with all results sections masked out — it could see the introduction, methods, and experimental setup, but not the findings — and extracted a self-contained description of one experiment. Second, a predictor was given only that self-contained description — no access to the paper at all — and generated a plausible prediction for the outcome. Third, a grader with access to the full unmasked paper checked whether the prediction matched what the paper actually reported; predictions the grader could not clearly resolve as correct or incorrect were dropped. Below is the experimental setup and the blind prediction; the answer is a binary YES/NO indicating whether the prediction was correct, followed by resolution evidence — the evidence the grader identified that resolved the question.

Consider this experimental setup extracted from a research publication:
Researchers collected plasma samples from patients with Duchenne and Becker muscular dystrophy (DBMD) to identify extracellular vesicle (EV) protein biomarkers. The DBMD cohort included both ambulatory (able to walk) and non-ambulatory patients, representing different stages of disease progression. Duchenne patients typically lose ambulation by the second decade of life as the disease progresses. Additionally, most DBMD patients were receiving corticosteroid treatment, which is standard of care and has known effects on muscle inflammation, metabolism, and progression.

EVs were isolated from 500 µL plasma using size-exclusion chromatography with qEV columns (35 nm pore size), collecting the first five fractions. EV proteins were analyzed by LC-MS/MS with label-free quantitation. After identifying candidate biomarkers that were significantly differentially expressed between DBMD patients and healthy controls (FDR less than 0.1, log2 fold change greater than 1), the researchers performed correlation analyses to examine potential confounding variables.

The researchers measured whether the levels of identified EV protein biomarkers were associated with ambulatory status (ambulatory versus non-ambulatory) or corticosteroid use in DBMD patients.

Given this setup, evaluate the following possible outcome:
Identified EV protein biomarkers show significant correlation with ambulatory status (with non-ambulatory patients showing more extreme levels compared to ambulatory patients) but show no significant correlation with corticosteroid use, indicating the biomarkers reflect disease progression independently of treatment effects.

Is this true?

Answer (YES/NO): NO